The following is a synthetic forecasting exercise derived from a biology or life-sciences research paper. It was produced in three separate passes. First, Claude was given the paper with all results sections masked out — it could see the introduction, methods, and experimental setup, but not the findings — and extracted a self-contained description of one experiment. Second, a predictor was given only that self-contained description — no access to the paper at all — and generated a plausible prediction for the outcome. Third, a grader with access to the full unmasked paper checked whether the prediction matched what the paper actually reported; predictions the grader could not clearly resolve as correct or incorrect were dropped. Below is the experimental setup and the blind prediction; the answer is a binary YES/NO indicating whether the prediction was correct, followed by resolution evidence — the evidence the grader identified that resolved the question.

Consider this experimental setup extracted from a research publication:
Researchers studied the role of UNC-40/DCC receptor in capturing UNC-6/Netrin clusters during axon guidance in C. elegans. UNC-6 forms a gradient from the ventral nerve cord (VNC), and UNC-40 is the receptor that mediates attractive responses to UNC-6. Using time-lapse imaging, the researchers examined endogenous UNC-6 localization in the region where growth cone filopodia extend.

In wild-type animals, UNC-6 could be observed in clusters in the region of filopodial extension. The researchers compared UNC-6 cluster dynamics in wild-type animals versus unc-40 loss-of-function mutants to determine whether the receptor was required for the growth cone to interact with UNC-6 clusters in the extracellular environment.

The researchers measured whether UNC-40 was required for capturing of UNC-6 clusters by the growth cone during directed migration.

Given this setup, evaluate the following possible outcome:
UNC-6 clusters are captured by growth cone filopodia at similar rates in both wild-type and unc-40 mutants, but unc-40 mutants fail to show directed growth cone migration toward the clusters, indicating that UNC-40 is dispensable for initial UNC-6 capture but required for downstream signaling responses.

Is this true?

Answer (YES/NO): NO